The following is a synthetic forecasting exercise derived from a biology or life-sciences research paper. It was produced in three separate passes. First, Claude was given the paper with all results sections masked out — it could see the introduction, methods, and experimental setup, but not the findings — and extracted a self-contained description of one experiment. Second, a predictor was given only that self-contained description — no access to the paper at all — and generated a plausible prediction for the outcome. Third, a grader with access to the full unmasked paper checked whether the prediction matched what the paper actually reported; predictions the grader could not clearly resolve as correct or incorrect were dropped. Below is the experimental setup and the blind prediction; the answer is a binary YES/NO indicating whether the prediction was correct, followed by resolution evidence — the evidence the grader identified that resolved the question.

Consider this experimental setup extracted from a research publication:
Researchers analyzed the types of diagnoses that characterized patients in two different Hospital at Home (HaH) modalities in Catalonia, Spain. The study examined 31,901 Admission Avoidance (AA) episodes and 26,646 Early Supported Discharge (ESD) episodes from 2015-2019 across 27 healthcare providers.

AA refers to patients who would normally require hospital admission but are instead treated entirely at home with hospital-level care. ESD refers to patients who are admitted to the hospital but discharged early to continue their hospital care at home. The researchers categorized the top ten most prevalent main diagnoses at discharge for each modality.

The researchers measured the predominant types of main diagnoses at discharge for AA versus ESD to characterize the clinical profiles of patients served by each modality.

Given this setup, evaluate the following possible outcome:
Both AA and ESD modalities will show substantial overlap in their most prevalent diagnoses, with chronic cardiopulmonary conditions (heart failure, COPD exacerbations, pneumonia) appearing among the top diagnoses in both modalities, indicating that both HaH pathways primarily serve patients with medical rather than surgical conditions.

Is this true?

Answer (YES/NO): NO